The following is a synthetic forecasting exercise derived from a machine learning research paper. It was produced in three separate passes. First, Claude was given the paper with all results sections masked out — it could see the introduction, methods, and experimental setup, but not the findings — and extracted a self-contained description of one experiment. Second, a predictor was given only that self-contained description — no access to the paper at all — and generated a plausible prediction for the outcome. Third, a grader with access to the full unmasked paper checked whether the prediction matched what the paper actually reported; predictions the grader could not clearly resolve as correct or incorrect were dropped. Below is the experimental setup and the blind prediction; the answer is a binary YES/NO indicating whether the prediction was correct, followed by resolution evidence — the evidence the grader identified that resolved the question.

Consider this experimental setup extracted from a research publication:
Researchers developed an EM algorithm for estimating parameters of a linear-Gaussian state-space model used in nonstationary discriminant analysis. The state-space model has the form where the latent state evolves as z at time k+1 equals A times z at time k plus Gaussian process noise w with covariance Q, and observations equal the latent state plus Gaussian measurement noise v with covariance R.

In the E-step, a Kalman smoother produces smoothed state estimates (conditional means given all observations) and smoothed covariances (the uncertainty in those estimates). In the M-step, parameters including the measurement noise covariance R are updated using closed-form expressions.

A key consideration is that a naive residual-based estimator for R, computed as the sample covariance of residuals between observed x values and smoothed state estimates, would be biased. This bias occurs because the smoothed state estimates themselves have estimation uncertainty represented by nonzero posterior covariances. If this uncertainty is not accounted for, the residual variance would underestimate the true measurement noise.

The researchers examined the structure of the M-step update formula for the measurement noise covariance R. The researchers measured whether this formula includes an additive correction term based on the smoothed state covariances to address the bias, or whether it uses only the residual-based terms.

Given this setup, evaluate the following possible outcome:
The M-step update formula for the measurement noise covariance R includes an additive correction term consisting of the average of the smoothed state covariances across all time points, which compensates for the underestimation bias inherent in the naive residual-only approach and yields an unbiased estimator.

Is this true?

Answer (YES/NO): YES